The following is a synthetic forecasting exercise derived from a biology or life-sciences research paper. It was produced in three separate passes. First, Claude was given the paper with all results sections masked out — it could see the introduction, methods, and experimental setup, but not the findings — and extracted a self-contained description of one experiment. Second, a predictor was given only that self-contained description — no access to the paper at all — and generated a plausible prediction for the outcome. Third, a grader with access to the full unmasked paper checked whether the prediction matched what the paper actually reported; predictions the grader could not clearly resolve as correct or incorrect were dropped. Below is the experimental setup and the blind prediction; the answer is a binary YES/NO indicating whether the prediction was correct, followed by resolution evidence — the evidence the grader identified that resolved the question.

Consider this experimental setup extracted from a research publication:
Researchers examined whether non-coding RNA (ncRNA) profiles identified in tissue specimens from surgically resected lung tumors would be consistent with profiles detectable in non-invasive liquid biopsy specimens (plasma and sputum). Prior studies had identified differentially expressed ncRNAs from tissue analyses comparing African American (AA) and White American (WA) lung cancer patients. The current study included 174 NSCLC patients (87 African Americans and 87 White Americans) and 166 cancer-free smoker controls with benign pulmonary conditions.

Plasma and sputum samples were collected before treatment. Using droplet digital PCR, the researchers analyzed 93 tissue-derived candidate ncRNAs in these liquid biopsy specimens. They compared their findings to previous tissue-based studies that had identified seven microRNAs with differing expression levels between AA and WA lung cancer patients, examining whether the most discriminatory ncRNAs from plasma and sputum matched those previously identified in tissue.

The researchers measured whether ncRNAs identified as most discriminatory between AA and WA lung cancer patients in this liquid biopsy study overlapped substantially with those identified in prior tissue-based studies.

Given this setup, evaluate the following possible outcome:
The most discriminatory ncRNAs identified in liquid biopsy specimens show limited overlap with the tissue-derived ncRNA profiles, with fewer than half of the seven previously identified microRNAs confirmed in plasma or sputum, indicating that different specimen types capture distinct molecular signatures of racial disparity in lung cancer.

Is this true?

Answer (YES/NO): YES